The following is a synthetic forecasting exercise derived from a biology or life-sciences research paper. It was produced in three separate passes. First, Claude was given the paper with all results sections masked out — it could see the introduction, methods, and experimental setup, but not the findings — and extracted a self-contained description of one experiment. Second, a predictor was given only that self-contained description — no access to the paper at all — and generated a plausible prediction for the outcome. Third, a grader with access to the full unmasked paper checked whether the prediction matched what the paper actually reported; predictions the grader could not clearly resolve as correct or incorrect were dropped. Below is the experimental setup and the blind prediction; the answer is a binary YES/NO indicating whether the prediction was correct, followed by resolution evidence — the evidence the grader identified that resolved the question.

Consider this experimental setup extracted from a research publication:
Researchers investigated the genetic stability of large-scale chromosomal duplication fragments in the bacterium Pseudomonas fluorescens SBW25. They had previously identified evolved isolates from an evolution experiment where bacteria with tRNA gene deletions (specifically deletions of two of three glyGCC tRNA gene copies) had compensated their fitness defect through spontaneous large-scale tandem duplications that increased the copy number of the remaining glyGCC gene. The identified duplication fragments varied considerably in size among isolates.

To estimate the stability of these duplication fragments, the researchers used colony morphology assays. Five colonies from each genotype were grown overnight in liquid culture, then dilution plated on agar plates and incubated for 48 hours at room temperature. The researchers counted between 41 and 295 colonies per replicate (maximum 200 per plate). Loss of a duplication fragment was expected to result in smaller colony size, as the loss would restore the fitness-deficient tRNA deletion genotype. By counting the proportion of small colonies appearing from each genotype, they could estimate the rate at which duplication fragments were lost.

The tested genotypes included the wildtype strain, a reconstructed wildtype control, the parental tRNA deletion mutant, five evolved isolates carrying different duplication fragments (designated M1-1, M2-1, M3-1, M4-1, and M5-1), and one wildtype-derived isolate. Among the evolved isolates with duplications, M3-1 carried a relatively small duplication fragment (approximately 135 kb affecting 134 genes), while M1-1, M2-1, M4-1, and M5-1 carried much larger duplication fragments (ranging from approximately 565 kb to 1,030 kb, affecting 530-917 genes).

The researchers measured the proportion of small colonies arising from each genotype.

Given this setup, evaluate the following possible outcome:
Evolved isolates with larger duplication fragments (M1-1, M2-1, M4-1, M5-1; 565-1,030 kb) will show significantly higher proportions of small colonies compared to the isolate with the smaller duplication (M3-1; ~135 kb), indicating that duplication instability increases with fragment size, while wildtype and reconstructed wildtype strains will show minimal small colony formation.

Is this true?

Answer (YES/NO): YES